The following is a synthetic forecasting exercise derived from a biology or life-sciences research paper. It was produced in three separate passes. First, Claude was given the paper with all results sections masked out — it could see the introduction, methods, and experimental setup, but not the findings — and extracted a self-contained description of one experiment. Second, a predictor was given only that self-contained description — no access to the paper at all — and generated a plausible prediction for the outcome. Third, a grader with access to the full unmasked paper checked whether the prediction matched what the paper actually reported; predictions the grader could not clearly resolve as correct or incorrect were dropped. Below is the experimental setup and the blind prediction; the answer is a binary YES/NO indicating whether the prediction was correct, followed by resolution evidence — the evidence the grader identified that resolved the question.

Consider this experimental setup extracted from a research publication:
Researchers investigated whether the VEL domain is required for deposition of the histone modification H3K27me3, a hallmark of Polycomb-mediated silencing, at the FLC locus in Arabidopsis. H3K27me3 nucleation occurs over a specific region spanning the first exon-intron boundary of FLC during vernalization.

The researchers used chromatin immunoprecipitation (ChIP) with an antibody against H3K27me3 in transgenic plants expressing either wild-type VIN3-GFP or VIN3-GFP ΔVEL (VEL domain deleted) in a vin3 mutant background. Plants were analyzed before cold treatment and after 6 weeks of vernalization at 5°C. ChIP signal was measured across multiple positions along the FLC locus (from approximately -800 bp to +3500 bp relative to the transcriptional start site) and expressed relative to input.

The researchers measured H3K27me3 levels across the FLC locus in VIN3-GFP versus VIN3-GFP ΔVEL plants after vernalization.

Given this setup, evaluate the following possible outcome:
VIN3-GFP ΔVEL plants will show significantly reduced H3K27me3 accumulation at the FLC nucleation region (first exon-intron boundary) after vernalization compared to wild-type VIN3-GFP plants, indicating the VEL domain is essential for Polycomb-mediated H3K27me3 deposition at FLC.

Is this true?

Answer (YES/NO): YES